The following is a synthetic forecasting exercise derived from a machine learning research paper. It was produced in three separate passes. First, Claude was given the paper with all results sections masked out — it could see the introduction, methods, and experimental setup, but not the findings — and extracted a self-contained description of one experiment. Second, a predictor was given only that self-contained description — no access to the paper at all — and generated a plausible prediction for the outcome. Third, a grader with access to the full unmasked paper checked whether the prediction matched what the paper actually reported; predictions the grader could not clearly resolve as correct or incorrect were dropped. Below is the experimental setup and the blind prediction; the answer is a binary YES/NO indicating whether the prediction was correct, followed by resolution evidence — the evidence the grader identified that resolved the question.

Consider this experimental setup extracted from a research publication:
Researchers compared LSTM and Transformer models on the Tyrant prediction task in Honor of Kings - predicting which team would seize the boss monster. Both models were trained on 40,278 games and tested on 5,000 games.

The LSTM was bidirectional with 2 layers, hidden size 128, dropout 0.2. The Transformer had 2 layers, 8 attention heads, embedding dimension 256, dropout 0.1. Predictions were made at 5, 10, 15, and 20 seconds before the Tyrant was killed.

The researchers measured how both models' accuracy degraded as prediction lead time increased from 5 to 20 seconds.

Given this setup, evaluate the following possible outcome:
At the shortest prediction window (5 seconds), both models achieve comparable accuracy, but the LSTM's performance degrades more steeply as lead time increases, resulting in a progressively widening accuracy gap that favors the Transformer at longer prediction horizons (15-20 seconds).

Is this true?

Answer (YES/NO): NO